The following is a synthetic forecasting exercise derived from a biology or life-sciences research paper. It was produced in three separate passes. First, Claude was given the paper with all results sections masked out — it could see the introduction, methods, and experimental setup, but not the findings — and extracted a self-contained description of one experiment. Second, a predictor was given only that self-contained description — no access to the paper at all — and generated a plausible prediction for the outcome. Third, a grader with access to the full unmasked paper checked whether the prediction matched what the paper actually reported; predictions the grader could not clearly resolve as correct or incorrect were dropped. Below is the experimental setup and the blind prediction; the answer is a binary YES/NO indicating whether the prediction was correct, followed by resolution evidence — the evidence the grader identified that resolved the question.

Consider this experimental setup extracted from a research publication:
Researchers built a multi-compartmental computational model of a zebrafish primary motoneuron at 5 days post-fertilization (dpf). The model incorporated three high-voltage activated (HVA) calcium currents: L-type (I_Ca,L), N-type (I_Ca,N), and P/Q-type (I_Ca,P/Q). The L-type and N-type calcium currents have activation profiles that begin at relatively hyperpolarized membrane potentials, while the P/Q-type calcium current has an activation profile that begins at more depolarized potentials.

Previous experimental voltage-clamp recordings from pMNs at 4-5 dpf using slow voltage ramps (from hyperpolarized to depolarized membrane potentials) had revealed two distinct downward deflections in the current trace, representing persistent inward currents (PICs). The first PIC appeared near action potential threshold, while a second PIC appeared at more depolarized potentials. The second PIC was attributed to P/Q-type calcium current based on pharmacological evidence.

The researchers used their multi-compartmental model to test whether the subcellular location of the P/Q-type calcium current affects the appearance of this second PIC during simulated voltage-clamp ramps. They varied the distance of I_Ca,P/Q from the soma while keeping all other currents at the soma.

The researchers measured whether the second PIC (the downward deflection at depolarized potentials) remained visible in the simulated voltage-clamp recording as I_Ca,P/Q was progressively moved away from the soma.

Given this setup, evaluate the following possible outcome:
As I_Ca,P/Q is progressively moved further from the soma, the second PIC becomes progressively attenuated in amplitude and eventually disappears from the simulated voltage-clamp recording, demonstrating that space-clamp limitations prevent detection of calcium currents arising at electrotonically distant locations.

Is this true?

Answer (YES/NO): YES